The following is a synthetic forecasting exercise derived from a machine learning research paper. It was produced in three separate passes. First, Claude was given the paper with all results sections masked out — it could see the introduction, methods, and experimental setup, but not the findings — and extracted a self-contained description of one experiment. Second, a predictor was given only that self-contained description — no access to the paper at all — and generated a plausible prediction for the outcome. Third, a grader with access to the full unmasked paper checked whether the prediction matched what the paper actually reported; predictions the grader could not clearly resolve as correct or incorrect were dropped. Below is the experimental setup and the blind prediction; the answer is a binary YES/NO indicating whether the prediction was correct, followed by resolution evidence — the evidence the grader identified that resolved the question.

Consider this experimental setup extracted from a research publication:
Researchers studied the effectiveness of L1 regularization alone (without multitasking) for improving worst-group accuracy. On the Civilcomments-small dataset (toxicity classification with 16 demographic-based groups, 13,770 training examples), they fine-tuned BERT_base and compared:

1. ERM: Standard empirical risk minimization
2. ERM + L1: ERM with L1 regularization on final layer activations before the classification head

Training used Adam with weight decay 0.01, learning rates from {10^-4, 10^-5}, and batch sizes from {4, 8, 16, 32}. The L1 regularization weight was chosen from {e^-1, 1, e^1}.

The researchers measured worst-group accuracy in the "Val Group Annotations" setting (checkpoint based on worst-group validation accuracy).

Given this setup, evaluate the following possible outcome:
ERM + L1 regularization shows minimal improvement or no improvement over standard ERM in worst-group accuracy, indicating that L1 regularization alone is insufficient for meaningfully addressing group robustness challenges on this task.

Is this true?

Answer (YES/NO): YES